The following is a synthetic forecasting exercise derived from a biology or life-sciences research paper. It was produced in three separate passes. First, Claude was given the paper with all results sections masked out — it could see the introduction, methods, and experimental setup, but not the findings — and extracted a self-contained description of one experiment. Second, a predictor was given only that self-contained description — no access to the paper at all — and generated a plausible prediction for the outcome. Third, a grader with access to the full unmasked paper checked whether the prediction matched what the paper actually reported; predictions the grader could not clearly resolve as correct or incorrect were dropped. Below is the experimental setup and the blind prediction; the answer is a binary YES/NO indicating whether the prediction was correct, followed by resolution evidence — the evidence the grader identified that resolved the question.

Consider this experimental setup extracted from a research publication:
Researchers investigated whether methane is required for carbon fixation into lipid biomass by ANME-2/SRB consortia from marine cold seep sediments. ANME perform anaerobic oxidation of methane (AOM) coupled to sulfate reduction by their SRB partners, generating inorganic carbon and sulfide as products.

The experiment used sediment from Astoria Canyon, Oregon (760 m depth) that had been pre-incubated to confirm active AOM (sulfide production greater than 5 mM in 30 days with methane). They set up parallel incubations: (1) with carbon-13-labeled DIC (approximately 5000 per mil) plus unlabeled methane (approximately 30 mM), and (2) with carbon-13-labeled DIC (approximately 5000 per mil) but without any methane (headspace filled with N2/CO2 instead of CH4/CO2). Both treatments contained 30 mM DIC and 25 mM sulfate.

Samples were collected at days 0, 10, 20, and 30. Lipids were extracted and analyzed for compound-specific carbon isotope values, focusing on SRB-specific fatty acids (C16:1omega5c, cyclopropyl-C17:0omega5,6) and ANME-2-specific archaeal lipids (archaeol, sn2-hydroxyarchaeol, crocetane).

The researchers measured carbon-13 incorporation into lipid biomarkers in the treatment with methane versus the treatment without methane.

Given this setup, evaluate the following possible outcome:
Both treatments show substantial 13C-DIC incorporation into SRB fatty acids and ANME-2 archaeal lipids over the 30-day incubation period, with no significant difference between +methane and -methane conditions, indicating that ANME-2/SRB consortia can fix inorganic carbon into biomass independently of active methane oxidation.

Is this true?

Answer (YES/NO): NO